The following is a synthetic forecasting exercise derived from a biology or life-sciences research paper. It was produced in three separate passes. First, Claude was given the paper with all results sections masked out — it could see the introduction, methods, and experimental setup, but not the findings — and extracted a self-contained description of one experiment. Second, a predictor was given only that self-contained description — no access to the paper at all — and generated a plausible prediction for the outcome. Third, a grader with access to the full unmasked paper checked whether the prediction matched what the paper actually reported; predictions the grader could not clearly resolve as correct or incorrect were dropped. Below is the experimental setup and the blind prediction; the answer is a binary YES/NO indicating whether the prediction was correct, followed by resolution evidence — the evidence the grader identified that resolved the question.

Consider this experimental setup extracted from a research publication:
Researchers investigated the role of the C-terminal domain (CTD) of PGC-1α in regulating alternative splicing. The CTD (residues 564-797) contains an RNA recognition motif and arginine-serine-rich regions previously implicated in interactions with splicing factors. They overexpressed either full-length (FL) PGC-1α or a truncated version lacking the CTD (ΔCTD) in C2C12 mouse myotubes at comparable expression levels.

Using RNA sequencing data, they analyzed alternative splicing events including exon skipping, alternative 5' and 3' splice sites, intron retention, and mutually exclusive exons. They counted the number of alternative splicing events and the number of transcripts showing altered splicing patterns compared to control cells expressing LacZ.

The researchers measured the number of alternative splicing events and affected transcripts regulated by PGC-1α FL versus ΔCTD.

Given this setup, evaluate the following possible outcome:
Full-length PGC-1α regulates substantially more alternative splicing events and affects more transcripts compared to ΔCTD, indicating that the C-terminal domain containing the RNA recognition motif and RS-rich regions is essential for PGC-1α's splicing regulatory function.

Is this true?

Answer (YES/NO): YES